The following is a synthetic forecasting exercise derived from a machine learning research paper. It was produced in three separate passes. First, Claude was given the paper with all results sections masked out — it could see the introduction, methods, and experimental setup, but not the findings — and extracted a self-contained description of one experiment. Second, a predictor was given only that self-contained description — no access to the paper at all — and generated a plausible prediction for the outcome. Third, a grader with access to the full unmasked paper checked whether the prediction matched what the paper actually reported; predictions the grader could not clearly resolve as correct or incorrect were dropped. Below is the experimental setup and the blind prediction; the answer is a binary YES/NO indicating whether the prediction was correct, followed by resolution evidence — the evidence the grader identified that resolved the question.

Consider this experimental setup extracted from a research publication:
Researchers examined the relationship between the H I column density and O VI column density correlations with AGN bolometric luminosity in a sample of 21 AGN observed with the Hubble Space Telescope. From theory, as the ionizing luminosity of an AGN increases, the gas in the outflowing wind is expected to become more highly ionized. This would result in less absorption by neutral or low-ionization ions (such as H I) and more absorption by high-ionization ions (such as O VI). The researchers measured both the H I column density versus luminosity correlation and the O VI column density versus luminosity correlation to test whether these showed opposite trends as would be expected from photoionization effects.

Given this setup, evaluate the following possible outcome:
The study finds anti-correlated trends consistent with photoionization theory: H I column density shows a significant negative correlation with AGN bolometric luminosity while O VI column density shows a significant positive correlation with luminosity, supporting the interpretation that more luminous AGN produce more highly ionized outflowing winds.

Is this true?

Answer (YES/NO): YES